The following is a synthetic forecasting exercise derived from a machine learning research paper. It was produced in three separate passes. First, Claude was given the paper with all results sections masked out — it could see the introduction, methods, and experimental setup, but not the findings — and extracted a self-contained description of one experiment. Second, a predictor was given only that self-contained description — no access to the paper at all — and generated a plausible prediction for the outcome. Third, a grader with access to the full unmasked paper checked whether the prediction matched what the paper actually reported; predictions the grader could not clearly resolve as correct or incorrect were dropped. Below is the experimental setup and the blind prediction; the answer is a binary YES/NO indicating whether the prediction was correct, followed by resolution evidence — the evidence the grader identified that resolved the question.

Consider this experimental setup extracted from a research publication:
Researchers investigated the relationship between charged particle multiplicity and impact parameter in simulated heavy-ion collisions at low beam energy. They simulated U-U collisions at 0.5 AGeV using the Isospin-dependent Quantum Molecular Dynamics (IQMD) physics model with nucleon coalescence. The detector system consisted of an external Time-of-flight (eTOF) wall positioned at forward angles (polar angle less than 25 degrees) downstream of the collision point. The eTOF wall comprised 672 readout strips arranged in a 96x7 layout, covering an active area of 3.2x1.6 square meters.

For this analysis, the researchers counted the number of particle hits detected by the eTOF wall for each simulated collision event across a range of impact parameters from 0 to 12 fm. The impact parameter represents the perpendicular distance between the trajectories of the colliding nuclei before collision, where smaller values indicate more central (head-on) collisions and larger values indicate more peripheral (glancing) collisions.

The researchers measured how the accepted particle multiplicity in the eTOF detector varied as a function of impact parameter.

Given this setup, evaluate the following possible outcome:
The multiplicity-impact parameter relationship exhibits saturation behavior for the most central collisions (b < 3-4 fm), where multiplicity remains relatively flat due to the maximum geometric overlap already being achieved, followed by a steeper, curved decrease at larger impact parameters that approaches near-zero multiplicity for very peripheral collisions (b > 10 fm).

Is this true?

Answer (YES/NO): NO